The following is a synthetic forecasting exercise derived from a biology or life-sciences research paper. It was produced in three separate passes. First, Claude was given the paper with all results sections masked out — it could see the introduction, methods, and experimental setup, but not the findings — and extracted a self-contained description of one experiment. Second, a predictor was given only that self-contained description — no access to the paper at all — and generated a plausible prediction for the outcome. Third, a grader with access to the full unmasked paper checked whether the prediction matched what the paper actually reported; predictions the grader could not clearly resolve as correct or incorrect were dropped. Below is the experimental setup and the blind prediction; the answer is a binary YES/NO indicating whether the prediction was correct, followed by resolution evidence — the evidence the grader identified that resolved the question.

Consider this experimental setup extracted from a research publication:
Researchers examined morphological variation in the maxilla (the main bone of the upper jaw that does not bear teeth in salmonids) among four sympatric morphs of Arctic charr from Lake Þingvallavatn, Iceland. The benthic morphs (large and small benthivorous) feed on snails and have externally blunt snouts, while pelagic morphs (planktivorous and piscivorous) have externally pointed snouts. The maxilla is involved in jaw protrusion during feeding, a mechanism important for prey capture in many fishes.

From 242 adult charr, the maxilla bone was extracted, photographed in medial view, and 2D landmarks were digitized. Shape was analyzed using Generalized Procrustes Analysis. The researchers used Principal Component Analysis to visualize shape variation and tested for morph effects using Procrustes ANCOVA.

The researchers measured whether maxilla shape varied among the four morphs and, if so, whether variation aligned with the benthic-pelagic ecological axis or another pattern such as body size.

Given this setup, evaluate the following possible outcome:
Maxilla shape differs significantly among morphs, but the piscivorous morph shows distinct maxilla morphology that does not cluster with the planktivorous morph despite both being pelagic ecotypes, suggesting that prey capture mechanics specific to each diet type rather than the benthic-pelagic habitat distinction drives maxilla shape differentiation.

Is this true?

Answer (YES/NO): NO